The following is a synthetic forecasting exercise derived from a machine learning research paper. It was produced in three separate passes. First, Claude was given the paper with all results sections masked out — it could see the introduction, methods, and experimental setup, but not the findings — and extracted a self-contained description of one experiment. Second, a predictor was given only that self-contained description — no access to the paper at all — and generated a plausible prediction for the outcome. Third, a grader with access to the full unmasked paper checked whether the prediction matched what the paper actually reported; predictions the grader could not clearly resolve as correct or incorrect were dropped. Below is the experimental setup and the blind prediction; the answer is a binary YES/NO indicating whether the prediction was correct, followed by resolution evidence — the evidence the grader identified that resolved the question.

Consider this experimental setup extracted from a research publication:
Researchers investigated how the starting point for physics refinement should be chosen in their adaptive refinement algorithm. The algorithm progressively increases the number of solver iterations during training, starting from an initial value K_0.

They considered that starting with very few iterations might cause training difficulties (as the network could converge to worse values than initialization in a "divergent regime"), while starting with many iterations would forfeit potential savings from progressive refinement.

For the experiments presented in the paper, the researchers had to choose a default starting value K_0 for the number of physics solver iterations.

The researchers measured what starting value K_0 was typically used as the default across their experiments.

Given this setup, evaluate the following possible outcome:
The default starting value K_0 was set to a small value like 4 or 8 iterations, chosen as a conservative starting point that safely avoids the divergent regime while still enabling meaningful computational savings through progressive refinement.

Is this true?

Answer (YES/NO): NO